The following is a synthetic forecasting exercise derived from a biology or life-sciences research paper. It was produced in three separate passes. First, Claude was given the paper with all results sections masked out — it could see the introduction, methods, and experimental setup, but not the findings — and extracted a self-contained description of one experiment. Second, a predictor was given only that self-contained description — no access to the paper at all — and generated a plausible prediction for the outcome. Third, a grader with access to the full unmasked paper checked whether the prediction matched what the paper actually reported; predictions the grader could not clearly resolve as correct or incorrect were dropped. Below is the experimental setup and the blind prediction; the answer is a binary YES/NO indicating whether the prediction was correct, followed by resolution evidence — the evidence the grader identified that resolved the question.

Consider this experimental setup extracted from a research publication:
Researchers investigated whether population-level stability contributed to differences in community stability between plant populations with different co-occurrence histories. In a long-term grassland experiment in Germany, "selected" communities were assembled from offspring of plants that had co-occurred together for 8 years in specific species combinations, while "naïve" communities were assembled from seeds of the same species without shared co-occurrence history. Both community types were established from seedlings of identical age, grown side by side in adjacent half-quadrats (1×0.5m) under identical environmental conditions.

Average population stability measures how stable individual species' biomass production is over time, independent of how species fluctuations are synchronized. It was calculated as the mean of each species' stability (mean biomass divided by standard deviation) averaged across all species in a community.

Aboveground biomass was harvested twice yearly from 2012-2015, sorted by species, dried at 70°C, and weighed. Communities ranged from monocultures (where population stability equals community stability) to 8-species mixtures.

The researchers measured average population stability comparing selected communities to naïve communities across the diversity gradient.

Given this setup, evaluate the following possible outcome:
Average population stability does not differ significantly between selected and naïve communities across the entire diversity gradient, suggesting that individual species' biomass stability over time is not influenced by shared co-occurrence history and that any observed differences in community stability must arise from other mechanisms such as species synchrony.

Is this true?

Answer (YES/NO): NO